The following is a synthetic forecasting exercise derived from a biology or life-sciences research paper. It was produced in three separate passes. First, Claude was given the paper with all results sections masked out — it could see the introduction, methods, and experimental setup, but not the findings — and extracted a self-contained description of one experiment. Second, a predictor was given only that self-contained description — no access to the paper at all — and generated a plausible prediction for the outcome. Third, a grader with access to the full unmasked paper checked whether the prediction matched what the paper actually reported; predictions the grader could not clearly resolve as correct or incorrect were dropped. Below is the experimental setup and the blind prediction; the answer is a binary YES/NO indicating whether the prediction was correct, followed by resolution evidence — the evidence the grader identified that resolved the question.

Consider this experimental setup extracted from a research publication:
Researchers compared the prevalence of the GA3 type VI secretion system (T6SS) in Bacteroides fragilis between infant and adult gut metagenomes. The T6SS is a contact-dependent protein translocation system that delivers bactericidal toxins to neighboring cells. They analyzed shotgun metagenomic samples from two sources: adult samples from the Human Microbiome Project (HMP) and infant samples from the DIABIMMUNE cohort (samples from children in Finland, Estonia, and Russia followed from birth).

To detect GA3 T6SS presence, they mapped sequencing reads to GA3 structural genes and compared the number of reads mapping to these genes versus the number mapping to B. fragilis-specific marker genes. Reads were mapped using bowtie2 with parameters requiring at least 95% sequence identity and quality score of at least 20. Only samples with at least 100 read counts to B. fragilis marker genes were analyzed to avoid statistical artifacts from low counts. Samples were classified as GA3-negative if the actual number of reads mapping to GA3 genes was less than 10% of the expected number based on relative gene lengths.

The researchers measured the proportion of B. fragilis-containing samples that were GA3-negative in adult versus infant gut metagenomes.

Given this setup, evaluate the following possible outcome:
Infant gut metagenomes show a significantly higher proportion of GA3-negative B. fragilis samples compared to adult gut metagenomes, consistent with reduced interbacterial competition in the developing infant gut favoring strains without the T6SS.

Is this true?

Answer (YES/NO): NO